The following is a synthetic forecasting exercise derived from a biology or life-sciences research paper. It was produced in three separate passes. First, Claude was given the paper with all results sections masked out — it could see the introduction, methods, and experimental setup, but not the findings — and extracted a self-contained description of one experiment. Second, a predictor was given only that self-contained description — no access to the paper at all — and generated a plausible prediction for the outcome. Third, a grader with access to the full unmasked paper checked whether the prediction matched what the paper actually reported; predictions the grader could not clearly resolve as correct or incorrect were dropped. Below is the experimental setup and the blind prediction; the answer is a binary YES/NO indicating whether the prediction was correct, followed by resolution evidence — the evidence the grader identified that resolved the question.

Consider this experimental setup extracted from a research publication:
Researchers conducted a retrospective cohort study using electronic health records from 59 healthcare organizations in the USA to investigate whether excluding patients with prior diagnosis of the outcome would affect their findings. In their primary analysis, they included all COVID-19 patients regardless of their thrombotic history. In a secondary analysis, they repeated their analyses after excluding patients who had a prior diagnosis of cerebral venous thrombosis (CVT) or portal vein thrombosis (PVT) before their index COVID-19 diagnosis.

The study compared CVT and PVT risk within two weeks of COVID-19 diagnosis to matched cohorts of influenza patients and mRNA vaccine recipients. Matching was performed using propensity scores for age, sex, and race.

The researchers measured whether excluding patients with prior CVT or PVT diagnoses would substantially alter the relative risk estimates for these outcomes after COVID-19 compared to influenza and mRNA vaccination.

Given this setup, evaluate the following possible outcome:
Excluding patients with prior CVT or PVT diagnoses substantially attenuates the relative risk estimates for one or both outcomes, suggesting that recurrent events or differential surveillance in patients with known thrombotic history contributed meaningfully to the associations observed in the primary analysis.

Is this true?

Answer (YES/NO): NO